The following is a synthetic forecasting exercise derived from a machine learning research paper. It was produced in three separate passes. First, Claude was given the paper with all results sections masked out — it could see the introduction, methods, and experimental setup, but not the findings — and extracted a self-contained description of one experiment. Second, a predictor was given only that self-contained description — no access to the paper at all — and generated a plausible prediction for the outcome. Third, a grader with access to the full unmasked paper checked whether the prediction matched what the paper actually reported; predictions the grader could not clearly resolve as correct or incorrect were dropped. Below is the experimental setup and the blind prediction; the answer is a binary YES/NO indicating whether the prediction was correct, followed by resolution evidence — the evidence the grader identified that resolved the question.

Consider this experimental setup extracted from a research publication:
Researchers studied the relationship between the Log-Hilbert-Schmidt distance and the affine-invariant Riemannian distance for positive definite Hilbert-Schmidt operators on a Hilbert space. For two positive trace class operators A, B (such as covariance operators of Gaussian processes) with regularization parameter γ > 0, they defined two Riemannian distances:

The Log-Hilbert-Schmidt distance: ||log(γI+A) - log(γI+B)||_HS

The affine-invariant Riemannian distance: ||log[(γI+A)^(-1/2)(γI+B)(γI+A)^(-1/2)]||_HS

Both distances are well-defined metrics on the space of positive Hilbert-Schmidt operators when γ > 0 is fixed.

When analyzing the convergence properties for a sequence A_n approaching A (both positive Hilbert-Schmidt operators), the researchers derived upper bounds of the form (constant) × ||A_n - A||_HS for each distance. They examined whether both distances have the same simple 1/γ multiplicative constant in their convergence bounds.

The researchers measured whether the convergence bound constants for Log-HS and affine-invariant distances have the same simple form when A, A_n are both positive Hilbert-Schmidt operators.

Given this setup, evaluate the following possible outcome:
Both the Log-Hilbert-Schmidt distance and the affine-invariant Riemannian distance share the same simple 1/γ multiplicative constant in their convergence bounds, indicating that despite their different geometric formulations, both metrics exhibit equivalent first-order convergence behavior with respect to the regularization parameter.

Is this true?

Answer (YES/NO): NO